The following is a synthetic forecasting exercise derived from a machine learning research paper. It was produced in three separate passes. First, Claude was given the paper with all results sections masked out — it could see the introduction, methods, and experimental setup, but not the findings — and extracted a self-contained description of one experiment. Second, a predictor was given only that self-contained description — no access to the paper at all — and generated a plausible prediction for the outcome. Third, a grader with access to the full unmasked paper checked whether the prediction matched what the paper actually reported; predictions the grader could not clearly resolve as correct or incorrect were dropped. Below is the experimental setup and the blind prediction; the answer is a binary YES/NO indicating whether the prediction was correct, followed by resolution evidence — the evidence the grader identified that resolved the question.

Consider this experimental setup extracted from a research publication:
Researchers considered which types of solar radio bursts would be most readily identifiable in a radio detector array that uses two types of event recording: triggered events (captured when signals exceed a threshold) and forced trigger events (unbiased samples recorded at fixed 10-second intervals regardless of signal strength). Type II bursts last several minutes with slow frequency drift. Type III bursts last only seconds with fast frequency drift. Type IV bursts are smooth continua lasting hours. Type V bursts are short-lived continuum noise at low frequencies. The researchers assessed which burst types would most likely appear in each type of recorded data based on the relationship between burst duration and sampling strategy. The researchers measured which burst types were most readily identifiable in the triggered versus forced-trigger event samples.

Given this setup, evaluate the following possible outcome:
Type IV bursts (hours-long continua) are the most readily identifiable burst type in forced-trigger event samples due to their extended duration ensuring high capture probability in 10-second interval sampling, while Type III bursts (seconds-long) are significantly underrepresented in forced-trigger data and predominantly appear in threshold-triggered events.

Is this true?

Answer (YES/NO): NO